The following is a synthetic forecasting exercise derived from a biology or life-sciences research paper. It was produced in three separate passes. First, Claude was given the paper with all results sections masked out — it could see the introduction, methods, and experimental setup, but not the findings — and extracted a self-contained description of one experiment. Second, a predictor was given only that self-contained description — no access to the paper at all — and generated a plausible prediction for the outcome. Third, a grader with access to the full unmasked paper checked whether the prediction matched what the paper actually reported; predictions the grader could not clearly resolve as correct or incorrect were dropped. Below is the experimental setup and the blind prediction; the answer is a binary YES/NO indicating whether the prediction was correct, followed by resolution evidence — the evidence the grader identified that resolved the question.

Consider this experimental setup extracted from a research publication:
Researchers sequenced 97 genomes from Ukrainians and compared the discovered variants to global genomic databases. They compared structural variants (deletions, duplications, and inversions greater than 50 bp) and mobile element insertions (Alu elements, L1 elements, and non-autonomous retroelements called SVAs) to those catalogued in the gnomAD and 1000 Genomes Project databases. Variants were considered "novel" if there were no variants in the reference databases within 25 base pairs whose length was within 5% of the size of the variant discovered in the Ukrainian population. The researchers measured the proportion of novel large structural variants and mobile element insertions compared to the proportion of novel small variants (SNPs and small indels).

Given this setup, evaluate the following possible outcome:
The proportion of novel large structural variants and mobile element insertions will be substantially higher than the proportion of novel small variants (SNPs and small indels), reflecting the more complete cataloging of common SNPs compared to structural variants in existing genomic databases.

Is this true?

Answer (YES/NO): YES